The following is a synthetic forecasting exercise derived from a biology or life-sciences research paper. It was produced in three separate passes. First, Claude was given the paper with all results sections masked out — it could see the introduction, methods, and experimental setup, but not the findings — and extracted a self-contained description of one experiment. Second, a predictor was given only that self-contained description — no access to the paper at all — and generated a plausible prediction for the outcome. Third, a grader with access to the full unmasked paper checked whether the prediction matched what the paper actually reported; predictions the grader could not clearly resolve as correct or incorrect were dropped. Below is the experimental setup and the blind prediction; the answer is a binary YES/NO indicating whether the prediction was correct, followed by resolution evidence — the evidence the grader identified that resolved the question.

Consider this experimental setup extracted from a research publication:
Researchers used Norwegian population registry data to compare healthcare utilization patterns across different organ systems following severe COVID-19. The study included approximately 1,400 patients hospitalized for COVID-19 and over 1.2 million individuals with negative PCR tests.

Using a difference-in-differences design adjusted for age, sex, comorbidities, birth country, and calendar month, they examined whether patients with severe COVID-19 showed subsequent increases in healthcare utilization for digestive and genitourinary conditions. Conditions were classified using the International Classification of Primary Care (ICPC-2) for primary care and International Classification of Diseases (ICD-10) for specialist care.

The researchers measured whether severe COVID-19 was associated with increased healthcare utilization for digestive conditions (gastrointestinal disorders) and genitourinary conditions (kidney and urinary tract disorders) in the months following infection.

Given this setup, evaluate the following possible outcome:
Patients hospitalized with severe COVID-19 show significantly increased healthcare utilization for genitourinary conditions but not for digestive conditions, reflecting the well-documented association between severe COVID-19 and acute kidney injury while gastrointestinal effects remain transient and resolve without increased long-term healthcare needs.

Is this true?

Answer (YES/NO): NO